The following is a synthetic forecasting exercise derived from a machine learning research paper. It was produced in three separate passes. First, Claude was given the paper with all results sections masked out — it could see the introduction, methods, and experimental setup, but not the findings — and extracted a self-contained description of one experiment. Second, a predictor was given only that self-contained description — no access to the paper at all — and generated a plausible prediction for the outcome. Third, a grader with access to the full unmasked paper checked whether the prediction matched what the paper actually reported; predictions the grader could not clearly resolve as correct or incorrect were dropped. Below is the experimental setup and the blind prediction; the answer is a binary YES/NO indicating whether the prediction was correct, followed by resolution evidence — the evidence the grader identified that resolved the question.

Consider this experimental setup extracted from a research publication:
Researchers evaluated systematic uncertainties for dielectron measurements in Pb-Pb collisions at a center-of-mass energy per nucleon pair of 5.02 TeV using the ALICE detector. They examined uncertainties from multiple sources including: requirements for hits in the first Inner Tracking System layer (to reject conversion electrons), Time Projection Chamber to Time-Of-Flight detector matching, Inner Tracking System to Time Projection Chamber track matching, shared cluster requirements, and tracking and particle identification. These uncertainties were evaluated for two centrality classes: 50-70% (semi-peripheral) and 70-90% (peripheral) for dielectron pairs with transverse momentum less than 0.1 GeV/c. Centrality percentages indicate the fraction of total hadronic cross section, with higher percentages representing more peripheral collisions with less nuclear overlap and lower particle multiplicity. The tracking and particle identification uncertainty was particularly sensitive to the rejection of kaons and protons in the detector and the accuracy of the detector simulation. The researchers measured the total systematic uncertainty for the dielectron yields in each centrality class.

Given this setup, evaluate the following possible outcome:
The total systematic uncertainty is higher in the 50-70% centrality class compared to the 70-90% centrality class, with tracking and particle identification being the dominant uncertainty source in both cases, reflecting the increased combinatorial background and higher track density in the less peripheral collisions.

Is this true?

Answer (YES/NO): NO